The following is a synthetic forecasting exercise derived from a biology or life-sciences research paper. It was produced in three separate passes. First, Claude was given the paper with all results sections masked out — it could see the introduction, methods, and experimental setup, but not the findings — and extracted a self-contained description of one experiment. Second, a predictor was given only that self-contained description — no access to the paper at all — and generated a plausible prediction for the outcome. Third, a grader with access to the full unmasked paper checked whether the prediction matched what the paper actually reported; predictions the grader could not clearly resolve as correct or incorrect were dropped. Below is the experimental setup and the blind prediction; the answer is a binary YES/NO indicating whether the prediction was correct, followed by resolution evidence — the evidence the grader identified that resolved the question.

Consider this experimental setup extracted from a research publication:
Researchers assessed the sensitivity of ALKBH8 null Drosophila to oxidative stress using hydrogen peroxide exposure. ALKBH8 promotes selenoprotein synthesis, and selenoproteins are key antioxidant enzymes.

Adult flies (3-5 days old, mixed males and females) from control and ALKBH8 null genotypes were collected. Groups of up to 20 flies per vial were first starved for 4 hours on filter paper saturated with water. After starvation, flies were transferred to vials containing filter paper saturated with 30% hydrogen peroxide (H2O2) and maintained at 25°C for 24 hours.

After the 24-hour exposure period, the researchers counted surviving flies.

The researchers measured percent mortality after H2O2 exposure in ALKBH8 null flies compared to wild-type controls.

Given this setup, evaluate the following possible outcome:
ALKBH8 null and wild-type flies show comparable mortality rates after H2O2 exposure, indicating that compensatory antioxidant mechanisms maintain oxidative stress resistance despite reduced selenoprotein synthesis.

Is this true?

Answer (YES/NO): NO